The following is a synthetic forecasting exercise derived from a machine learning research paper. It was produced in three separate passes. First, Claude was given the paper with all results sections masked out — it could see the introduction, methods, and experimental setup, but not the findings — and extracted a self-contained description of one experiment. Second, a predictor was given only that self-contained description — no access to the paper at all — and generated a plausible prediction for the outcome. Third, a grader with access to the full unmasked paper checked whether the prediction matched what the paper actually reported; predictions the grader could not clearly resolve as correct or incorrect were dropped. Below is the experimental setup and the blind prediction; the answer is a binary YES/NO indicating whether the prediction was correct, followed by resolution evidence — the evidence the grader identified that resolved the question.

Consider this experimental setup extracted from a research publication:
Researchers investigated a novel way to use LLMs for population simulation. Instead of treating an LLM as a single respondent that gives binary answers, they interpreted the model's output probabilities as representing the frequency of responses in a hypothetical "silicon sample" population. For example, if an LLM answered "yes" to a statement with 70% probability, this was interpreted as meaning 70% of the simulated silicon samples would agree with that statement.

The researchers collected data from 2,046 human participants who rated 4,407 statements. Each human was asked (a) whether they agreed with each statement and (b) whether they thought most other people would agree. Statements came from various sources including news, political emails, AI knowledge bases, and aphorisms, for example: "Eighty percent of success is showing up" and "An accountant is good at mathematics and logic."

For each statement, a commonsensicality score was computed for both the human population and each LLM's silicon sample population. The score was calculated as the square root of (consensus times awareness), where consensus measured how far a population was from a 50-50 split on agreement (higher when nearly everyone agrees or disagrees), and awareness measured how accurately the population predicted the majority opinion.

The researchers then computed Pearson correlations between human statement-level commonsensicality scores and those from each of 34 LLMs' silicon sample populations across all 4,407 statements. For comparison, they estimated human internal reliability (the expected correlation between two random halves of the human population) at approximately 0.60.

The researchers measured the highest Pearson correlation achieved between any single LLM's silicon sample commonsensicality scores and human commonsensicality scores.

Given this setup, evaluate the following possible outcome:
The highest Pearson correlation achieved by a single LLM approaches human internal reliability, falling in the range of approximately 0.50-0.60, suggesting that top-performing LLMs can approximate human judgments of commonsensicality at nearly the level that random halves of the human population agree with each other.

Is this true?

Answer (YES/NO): NO